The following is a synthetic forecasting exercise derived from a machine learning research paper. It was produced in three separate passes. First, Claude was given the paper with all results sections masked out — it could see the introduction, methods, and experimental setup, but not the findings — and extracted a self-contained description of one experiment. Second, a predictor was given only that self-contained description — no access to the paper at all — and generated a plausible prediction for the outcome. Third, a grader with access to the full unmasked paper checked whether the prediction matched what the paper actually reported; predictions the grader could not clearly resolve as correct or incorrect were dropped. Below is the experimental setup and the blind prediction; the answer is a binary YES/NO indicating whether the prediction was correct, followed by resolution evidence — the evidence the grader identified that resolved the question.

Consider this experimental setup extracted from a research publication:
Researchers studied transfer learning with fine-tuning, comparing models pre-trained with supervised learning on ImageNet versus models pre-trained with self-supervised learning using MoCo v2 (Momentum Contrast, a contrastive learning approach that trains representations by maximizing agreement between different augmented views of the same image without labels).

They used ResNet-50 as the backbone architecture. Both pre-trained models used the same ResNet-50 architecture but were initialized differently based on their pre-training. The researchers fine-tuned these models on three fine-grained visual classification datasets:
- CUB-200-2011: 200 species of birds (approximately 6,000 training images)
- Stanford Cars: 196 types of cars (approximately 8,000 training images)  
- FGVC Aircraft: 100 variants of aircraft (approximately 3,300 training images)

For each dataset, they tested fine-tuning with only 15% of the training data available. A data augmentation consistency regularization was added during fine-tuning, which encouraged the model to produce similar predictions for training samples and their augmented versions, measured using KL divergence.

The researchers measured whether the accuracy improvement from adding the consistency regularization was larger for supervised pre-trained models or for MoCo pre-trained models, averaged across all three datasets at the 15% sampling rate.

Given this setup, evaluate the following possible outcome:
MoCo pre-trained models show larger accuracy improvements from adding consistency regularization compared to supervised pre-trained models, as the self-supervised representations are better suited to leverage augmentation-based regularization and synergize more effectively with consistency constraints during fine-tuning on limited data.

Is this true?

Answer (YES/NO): YES